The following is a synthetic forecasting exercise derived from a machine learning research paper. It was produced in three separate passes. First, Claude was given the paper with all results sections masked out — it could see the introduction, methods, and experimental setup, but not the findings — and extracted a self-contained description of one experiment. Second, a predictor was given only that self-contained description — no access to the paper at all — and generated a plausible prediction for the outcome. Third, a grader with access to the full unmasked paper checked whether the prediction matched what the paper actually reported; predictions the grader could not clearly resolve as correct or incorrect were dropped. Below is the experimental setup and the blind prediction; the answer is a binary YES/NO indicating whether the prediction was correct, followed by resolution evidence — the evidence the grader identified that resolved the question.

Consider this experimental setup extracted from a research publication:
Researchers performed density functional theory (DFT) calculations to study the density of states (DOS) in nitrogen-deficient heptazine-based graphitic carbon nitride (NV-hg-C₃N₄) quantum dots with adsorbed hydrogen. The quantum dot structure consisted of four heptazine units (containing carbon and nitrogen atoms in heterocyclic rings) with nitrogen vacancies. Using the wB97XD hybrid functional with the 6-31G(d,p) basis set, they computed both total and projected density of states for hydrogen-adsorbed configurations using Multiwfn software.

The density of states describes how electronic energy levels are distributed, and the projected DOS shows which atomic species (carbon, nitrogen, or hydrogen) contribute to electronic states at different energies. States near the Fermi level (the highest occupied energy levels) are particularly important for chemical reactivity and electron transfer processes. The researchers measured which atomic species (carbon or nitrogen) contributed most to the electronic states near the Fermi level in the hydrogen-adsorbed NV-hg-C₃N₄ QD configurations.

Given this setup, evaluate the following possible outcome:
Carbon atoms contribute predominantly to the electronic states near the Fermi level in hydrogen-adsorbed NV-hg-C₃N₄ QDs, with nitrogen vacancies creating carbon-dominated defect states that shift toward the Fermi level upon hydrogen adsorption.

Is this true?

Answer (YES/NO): NO